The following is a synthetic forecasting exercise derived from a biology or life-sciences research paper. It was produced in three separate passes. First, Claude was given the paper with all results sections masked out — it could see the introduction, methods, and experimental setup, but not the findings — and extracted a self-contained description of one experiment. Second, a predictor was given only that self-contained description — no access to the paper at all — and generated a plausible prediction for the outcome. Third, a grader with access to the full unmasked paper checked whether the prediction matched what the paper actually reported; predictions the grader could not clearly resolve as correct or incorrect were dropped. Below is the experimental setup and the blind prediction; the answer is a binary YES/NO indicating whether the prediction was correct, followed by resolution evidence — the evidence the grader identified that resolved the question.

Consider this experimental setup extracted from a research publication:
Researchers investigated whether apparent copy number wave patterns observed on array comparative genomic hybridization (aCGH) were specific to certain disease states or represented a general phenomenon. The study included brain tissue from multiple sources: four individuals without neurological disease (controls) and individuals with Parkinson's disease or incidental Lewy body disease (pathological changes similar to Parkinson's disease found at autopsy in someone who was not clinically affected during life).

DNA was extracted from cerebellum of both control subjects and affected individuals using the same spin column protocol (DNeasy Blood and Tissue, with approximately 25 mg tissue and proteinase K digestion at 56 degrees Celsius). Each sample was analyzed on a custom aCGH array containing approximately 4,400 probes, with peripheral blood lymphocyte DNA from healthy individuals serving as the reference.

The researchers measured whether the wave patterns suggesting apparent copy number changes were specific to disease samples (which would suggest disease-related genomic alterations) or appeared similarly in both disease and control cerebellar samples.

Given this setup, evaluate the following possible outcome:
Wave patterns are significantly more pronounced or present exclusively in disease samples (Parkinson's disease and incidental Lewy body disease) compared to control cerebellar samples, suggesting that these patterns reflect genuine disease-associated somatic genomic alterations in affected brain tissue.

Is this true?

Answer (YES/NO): NO